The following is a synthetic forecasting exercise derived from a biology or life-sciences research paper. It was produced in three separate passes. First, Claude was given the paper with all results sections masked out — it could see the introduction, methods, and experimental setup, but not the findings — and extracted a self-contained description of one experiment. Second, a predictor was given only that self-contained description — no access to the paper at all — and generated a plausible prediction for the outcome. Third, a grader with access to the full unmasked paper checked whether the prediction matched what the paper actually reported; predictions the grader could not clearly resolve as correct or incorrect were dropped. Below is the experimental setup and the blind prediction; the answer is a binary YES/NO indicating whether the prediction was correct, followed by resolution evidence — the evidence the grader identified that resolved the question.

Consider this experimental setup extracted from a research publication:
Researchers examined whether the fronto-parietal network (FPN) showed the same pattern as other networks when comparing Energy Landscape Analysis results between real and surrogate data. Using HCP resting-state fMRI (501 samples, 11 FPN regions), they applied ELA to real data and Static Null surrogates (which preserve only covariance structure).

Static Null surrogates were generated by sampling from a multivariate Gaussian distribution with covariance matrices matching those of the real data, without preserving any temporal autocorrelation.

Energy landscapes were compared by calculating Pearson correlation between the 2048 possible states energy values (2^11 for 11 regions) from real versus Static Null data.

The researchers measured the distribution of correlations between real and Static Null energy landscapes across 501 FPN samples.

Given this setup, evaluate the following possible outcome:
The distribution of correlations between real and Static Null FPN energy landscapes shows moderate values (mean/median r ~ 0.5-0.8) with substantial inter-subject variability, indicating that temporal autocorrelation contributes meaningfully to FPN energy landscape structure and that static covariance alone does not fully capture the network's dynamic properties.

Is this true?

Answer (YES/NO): NO